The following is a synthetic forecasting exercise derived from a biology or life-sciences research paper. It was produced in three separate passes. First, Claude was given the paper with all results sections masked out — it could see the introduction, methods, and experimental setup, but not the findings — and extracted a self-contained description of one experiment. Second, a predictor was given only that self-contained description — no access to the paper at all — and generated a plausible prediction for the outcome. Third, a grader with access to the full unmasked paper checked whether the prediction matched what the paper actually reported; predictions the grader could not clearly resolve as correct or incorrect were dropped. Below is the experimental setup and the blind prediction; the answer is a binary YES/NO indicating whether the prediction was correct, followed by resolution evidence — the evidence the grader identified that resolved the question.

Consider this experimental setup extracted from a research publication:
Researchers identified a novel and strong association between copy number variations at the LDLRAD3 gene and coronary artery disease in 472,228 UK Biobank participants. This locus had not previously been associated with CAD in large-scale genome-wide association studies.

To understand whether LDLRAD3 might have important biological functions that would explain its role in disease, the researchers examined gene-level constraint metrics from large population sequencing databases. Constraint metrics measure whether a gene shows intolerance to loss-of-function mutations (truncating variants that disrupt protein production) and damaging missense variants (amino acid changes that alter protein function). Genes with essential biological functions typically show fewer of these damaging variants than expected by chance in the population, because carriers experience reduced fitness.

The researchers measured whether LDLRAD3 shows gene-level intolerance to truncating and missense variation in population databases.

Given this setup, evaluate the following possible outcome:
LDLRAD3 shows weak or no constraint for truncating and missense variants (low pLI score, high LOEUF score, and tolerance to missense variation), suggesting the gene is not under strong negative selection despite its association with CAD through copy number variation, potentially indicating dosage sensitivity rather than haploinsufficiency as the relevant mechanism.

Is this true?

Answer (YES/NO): YES